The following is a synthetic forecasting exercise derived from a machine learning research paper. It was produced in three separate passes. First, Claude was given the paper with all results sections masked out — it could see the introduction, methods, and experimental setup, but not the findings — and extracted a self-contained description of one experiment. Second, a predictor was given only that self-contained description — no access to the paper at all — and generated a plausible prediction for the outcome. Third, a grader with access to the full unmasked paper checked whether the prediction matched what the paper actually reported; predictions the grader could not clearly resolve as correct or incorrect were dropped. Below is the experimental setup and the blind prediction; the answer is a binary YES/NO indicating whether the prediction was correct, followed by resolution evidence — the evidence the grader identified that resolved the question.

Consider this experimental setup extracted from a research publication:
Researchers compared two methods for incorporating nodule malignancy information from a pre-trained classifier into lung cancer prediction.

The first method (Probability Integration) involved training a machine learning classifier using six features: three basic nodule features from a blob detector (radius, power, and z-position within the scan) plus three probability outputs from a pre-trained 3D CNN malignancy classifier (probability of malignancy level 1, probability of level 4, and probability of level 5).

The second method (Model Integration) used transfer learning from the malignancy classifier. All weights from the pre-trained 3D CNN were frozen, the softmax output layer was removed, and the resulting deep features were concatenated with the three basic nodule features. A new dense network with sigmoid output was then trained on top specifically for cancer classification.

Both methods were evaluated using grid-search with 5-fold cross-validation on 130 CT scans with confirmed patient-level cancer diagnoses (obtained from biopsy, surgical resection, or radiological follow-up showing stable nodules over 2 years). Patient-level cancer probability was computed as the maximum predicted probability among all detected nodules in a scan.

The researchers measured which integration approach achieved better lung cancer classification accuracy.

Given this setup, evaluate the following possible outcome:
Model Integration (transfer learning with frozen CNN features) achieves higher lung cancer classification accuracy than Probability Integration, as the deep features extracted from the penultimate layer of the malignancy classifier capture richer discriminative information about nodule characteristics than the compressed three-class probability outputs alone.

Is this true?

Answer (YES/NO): NO